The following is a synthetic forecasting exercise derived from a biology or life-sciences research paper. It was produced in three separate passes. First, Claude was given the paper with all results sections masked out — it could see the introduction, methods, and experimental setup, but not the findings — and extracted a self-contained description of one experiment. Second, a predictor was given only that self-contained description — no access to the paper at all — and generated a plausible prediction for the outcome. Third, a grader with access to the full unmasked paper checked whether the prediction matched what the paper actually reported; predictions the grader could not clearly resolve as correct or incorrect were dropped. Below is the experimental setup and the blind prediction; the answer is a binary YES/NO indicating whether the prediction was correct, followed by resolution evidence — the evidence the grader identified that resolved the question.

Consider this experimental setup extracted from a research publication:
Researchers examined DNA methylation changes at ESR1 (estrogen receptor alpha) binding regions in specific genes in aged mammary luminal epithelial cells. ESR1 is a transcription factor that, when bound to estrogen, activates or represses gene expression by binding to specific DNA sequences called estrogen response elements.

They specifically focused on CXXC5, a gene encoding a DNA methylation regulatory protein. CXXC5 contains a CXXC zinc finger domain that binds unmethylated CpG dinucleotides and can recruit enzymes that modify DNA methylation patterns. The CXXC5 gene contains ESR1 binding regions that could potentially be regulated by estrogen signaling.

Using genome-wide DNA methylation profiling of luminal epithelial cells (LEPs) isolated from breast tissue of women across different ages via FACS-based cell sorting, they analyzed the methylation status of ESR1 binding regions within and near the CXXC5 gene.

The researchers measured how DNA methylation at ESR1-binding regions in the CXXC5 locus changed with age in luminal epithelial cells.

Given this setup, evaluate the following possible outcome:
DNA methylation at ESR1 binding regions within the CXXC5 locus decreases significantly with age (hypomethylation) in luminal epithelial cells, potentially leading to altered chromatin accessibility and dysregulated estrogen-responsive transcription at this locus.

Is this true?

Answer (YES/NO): YES